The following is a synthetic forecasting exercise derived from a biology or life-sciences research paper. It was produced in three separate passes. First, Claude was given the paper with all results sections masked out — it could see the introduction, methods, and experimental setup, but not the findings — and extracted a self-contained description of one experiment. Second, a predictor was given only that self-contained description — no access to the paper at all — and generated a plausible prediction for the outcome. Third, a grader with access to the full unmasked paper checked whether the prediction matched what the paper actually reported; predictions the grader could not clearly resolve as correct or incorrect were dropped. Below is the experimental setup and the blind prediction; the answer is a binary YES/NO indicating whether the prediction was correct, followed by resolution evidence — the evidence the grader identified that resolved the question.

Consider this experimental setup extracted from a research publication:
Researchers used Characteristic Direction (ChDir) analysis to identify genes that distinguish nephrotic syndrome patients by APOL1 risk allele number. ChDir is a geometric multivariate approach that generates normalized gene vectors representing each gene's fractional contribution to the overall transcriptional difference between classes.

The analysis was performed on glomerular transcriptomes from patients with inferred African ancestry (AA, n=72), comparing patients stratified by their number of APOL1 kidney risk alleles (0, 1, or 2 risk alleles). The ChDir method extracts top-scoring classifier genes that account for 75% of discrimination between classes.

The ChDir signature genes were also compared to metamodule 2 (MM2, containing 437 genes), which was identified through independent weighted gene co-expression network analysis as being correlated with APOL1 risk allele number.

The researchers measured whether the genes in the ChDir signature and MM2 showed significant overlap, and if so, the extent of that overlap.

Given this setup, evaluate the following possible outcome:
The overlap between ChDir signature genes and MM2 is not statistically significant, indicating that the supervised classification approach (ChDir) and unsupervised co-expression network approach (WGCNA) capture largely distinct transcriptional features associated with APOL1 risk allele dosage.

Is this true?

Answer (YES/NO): NO